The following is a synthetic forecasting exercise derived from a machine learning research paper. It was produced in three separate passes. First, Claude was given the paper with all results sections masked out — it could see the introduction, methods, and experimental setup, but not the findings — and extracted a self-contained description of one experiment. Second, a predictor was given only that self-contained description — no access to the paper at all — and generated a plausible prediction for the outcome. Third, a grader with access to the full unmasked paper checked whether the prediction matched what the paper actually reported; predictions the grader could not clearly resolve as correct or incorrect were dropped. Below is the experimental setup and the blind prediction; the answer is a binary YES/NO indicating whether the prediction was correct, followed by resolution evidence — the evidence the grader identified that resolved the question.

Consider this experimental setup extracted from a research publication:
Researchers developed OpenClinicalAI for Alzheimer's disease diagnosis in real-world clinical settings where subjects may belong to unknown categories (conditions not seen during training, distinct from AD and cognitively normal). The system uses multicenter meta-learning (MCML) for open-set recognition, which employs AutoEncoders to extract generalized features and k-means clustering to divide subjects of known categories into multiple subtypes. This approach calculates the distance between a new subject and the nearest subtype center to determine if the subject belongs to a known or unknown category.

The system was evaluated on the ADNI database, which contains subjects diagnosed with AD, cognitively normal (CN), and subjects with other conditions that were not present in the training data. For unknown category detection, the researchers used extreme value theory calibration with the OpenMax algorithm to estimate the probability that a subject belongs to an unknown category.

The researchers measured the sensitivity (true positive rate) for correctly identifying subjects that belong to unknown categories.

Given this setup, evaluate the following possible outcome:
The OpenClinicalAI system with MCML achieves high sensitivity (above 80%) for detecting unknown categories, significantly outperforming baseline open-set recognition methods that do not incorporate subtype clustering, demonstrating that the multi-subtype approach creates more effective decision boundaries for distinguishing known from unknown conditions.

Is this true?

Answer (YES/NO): YES